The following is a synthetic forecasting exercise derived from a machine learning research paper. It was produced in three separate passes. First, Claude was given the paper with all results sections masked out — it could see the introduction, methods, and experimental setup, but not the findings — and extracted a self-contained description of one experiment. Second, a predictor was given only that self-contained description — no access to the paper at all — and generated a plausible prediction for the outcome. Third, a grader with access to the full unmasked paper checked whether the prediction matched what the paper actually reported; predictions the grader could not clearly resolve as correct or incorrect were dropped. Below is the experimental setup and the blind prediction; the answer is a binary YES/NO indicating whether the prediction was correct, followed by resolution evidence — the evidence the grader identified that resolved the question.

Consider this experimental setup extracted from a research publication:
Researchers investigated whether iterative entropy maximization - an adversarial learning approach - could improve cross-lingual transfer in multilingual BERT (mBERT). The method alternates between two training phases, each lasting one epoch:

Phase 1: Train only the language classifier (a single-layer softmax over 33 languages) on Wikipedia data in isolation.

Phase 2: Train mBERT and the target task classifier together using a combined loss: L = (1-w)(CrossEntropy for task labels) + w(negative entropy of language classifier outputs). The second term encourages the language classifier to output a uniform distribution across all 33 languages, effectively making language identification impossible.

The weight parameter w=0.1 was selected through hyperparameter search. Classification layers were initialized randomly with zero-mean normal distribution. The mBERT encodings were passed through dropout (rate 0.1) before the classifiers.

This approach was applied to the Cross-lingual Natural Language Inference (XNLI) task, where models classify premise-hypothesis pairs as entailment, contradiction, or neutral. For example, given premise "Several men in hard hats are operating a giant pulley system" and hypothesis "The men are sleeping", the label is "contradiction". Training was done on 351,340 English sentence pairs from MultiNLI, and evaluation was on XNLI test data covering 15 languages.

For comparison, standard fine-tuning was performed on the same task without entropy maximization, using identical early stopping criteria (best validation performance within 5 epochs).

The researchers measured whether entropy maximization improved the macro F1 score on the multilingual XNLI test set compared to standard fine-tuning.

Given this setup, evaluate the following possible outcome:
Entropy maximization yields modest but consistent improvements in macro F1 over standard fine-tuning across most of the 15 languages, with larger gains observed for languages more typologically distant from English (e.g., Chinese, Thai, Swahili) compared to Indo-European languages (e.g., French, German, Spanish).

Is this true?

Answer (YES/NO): NO